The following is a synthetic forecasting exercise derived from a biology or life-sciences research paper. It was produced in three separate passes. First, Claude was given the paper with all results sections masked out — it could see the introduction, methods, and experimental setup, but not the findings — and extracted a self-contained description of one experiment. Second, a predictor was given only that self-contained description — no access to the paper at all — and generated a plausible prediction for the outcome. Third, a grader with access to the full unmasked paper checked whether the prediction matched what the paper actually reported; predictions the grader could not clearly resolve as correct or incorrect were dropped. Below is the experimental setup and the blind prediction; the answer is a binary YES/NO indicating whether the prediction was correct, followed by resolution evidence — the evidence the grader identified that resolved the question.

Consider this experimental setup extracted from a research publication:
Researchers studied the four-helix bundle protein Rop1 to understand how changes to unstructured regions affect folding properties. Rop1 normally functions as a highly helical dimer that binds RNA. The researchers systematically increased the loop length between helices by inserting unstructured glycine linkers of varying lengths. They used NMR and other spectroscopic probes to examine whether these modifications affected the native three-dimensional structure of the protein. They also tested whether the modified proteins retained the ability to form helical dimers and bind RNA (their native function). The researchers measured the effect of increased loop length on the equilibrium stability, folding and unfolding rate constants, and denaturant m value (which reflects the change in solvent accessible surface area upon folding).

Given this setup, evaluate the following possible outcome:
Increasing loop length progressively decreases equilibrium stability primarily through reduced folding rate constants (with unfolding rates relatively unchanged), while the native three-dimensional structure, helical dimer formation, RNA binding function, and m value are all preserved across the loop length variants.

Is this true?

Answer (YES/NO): NO